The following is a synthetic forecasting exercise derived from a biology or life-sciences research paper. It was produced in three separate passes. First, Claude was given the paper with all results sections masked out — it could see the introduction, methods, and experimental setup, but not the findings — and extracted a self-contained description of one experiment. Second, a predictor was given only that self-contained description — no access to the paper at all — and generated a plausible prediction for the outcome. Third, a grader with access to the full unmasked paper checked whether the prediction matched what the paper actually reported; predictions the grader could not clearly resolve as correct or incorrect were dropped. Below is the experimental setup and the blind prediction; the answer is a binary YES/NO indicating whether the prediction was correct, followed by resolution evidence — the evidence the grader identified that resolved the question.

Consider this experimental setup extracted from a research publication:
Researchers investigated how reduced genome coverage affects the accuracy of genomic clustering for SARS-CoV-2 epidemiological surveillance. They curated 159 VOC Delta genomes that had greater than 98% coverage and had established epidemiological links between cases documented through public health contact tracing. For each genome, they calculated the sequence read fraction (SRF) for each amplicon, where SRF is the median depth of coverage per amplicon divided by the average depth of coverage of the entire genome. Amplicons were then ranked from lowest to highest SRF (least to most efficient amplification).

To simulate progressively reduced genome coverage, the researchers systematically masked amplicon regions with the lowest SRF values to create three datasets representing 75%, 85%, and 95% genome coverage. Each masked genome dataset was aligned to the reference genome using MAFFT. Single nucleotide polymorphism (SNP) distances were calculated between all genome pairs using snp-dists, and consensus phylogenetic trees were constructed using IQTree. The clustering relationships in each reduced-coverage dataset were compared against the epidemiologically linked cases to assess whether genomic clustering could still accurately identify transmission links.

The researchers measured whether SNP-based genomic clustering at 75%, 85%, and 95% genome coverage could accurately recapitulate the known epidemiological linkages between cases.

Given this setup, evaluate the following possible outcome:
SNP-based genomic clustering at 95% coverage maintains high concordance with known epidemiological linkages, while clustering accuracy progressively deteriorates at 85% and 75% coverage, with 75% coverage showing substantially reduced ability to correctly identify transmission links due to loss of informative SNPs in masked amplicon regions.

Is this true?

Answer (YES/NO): YES